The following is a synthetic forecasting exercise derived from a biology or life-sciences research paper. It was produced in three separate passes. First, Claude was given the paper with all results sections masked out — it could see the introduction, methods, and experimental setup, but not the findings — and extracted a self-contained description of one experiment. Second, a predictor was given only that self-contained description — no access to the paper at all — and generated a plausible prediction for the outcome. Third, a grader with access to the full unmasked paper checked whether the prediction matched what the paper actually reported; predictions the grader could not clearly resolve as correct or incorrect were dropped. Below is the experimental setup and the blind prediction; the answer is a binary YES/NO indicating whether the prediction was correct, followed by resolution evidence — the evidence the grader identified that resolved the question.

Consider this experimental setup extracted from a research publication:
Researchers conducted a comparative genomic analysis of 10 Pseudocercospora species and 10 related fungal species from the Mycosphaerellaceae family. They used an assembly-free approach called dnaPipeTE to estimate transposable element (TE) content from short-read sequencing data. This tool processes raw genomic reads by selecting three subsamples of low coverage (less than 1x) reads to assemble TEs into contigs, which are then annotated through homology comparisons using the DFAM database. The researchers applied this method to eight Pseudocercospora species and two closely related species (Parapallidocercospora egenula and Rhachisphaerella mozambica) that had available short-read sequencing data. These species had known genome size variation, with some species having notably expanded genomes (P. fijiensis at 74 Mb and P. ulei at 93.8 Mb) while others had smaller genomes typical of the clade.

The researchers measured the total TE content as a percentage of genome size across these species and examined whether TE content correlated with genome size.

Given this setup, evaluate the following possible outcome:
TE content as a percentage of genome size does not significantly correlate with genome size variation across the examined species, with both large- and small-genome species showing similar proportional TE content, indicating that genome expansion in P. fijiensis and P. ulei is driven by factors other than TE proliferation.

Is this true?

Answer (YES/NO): NO